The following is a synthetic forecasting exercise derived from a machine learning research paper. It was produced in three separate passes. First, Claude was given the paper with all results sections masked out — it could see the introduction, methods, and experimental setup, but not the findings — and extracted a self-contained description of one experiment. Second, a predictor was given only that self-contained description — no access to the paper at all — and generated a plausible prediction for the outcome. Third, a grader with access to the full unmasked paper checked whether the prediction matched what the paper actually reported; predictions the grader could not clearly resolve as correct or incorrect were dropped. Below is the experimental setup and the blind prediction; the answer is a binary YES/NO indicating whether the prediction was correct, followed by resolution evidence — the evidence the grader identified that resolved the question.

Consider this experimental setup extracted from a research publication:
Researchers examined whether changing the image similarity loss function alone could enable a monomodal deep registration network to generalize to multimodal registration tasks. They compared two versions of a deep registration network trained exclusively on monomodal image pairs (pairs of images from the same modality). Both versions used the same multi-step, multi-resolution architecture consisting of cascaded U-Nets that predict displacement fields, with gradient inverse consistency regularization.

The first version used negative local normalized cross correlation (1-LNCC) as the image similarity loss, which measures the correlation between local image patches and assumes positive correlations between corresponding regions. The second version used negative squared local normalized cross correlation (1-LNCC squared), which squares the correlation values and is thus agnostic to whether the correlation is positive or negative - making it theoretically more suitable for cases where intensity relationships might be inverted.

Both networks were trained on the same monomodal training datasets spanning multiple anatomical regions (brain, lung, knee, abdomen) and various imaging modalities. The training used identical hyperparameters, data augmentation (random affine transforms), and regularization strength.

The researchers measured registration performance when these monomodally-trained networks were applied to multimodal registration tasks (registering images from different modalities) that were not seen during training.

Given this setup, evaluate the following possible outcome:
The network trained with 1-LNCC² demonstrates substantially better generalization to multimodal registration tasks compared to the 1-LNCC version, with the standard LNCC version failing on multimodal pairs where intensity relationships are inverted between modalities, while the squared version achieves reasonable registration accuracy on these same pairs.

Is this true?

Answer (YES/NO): NO